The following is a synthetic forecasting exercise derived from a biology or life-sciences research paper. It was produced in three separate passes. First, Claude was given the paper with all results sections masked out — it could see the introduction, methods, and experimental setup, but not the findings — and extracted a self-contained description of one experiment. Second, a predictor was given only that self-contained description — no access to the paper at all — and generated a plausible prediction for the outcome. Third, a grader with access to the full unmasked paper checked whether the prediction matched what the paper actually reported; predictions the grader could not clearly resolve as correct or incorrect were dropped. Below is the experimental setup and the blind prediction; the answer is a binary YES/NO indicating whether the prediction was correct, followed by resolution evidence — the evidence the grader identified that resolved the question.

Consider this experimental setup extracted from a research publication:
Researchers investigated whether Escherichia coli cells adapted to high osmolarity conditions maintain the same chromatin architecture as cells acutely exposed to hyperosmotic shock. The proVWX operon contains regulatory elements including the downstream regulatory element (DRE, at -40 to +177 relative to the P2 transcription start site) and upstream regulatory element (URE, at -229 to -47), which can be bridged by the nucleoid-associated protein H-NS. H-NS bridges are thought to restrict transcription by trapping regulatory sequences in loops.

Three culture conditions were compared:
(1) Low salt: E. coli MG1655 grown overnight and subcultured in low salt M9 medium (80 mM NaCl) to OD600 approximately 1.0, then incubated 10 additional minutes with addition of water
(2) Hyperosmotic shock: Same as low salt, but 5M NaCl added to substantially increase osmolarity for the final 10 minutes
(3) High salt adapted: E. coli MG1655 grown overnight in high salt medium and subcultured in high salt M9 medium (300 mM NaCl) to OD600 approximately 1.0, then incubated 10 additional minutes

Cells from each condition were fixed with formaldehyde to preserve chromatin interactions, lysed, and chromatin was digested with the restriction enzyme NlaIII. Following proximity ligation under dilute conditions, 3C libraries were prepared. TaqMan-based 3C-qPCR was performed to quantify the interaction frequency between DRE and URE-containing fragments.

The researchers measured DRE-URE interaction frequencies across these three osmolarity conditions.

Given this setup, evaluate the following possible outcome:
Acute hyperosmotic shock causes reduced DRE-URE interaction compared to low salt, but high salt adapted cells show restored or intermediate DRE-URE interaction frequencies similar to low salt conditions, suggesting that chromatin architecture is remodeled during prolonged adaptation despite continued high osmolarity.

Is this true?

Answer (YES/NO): NO